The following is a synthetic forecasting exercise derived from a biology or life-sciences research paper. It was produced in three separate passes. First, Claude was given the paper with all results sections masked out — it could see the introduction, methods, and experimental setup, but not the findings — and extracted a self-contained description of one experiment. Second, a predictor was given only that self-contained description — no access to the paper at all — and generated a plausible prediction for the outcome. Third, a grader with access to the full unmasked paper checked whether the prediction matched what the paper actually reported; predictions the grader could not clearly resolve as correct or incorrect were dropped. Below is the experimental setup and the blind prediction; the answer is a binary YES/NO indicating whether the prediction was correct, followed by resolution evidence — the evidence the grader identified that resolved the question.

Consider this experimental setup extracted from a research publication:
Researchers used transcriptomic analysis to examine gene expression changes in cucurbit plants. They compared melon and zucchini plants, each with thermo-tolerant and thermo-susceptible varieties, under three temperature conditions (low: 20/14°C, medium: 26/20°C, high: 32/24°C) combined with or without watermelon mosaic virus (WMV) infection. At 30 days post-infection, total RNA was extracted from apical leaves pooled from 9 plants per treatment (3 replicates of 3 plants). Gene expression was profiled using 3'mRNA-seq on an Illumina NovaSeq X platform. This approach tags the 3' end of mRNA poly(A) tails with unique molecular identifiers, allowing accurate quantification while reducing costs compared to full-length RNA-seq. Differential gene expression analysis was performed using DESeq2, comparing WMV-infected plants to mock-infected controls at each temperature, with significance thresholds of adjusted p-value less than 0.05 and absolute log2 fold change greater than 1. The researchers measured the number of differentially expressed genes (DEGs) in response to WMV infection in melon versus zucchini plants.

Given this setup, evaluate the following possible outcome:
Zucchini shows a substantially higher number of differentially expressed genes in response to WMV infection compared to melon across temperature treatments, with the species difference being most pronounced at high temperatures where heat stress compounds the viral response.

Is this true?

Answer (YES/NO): NO